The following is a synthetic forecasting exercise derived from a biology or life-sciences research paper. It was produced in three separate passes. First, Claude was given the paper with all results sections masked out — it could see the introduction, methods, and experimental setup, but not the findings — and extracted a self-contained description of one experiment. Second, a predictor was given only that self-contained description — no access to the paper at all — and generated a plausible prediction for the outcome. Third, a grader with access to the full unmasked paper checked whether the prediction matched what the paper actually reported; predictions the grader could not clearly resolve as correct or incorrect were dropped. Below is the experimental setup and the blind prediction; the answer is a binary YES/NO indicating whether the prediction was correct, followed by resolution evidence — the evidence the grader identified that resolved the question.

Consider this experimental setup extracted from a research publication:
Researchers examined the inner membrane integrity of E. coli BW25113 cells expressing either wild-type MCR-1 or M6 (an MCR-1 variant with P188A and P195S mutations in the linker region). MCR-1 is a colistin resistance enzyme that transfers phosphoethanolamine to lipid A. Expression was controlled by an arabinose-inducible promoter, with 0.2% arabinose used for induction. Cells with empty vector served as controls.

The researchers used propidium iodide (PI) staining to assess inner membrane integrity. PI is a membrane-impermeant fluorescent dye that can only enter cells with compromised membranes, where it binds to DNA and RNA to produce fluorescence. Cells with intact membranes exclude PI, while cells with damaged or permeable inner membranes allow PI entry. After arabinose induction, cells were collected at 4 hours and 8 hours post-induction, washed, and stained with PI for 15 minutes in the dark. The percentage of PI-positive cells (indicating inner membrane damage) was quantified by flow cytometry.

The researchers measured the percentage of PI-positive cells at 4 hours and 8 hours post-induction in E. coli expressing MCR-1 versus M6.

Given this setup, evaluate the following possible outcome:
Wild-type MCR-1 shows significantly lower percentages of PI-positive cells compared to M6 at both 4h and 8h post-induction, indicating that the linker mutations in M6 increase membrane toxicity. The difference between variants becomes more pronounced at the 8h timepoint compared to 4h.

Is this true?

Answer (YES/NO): NO